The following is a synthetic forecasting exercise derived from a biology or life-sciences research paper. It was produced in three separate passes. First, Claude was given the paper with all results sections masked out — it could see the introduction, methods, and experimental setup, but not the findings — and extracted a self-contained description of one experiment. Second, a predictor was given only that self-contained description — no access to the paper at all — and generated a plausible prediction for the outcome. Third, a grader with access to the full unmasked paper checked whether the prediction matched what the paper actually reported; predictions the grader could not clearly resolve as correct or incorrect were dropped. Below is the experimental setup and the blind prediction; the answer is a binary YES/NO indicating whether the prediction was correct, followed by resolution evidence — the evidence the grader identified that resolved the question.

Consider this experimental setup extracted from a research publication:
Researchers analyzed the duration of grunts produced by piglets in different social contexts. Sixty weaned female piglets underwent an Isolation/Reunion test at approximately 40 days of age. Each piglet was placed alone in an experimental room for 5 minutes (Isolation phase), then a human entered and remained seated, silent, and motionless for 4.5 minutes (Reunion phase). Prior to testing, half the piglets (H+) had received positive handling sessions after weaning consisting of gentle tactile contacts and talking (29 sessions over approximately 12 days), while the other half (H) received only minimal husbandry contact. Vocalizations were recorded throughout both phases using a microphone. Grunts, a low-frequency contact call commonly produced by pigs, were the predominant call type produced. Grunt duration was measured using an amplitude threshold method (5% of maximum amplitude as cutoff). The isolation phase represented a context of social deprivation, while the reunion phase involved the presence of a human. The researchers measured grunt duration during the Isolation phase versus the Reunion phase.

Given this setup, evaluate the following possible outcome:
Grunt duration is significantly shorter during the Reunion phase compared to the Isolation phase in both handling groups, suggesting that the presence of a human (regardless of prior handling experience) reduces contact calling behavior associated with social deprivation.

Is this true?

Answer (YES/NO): YES